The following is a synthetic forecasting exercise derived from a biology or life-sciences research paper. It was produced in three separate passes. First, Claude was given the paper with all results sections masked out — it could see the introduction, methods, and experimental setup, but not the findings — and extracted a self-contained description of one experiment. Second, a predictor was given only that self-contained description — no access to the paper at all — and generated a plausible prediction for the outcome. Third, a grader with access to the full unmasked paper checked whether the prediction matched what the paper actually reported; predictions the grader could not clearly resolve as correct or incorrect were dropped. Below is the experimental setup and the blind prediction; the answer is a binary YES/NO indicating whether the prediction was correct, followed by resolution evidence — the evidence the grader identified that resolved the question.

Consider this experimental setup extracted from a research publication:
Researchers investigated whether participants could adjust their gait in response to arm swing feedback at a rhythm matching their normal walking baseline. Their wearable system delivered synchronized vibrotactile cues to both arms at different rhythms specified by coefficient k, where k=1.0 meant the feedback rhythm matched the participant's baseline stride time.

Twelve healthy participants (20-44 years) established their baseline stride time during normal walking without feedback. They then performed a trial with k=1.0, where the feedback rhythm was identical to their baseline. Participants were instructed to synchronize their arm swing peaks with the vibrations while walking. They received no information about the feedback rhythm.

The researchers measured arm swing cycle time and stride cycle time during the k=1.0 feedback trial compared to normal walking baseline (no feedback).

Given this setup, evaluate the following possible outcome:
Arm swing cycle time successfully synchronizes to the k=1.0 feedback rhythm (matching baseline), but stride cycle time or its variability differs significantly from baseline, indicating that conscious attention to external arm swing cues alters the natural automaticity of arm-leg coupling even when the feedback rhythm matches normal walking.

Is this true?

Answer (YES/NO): NO